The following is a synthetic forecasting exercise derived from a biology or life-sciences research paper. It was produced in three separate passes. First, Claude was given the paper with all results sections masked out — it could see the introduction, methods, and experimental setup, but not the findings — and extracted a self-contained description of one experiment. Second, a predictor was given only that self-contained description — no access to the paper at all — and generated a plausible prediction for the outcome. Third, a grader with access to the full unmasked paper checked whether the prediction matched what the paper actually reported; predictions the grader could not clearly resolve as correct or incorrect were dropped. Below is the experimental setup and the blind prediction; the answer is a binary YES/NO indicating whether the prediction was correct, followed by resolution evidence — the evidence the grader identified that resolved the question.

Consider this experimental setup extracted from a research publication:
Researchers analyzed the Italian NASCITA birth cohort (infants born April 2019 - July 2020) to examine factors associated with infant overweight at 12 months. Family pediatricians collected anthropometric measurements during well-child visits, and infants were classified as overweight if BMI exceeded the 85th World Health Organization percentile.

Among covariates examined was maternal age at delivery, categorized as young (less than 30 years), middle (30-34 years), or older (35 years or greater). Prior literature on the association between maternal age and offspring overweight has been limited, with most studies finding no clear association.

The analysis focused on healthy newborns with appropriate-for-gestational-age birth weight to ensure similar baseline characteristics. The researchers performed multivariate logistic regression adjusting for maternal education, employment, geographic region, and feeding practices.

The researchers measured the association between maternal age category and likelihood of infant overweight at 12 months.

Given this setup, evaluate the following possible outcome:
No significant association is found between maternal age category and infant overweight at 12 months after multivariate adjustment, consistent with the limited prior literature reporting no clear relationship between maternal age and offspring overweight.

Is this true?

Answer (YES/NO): NO